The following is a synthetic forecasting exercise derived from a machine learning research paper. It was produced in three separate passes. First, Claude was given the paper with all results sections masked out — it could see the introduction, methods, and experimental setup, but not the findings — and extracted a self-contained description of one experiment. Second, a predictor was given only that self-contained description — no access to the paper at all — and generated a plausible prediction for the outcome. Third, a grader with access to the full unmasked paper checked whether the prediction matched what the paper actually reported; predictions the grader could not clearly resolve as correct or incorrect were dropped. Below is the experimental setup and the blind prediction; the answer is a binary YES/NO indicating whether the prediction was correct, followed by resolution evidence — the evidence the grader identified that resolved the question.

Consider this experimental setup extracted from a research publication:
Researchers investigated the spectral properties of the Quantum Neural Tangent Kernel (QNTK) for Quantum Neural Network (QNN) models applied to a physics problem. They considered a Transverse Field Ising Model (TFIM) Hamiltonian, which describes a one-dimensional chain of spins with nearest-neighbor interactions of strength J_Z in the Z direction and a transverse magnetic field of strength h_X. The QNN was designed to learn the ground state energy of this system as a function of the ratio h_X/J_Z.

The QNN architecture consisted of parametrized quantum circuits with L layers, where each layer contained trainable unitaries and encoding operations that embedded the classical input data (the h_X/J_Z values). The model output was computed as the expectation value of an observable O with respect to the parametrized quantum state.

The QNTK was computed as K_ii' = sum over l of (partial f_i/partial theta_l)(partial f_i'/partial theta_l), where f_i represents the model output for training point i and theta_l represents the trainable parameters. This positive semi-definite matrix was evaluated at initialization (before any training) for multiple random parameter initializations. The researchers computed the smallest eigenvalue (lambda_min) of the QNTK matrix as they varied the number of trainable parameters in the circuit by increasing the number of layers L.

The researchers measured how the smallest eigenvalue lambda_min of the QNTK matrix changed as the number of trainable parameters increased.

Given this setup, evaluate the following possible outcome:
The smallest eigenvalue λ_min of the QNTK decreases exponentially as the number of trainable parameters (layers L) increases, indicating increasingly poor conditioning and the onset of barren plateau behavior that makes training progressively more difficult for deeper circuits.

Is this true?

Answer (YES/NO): NO